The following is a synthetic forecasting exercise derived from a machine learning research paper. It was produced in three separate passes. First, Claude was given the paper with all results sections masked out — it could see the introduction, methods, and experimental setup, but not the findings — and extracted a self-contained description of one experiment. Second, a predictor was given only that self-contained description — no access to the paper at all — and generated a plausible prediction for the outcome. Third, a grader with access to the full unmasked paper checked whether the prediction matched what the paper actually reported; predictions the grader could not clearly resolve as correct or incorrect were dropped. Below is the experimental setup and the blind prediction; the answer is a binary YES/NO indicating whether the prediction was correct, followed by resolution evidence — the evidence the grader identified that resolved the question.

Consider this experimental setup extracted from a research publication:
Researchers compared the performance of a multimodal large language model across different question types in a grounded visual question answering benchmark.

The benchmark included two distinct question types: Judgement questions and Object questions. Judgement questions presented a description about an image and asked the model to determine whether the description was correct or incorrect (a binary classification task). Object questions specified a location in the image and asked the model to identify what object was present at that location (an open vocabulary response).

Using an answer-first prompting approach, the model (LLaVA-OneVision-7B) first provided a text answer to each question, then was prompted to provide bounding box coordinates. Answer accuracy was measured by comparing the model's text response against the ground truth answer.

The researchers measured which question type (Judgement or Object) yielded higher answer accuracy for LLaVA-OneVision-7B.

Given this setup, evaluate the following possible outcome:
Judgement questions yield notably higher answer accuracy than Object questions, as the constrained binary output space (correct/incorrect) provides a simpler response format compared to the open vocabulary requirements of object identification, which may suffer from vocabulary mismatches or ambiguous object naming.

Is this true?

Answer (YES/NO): YES